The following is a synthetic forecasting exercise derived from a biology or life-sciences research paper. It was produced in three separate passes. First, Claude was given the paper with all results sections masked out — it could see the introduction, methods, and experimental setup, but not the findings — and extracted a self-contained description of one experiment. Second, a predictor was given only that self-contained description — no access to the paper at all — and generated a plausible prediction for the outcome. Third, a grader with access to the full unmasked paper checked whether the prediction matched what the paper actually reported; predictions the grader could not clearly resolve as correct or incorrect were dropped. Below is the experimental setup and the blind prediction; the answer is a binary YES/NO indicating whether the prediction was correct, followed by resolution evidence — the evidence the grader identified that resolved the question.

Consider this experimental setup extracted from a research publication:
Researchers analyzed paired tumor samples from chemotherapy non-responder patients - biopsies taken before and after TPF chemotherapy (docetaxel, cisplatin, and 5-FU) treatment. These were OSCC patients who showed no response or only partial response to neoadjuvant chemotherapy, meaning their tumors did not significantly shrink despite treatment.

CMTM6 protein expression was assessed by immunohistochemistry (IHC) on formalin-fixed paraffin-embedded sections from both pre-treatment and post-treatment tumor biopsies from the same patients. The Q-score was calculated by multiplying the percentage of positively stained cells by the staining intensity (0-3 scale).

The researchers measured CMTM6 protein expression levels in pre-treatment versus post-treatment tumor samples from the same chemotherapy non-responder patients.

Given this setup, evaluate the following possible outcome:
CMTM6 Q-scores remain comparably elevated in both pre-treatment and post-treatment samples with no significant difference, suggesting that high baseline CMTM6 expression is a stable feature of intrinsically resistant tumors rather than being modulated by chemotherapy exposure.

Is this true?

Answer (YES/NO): NO